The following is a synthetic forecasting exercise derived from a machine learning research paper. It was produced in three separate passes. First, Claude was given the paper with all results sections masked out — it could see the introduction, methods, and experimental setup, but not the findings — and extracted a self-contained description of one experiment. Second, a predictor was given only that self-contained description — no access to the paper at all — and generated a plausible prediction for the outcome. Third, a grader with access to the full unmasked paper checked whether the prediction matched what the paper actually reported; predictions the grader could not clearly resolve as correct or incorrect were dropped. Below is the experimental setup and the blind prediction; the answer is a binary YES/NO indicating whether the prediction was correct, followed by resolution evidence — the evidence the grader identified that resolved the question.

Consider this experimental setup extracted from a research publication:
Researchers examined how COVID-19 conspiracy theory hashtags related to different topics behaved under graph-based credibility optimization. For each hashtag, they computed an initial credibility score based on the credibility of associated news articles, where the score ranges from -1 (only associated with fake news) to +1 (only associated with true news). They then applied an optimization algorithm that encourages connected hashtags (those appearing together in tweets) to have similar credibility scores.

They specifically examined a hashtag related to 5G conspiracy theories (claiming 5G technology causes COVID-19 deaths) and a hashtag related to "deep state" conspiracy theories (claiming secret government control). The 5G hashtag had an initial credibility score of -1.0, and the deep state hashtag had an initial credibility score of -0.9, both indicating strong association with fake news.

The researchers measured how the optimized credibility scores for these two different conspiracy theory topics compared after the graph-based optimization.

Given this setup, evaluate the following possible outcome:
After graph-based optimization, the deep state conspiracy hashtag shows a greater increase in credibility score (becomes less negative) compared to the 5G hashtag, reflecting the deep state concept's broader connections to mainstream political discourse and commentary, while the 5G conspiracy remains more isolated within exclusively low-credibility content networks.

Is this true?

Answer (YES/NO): NO